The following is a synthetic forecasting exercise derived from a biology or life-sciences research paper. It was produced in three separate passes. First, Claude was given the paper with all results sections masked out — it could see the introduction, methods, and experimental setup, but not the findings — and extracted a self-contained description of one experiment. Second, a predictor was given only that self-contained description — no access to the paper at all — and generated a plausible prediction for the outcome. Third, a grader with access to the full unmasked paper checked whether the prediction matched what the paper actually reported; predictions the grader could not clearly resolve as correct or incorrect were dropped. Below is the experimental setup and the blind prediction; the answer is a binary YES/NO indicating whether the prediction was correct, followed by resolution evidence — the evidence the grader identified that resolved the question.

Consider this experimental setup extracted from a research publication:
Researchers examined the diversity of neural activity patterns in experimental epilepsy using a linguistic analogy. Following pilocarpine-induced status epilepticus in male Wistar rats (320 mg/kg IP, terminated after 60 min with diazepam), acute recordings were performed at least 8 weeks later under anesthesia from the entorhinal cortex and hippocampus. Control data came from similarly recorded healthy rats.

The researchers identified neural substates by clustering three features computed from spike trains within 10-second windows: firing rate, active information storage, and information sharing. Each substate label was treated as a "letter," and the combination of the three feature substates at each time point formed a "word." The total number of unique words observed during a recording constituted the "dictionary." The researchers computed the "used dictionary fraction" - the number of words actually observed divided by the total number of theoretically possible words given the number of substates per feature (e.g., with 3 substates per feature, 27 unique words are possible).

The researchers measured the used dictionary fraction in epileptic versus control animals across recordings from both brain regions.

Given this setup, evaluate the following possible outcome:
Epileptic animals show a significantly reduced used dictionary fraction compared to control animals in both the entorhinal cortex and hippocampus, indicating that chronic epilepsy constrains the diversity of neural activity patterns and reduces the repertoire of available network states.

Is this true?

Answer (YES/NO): NO